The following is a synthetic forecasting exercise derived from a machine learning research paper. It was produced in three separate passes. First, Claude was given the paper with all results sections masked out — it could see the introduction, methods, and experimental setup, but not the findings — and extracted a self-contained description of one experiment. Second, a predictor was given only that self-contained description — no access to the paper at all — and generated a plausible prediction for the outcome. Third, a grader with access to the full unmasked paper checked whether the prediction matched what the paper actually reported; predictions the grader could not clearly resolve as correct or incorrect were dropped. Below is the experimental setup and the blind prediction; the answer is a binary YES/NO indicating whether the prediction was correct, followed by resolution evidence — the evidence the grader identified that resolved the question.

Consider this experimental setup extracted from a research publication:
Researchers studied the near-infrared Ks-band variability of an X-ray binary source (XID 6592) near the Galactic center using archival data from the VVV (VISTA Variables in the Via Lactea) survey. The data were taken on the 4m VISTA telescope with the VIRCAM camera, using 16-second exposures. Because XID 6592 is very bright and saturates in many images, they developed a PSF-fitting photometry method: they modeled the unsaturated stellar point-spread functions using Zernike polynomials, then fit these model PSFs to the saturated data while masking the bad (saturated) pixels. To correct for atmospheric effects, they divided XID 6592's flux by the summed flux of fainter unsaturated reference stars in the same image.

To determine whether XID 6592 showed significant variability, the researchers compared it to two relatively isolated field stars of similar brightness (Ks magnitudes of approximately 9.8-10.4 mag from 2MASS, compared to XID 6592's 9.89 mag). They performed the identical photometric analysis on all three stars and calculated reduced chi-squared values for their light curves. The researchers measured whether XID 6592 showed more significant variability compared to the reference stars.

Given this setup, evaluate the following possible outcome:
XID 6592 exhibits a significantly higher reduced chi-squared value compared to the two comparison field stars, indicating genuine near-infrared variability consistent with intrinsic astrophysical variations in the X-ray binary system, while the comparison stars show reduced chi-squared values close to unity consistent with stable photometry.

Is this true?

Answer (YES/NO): NO